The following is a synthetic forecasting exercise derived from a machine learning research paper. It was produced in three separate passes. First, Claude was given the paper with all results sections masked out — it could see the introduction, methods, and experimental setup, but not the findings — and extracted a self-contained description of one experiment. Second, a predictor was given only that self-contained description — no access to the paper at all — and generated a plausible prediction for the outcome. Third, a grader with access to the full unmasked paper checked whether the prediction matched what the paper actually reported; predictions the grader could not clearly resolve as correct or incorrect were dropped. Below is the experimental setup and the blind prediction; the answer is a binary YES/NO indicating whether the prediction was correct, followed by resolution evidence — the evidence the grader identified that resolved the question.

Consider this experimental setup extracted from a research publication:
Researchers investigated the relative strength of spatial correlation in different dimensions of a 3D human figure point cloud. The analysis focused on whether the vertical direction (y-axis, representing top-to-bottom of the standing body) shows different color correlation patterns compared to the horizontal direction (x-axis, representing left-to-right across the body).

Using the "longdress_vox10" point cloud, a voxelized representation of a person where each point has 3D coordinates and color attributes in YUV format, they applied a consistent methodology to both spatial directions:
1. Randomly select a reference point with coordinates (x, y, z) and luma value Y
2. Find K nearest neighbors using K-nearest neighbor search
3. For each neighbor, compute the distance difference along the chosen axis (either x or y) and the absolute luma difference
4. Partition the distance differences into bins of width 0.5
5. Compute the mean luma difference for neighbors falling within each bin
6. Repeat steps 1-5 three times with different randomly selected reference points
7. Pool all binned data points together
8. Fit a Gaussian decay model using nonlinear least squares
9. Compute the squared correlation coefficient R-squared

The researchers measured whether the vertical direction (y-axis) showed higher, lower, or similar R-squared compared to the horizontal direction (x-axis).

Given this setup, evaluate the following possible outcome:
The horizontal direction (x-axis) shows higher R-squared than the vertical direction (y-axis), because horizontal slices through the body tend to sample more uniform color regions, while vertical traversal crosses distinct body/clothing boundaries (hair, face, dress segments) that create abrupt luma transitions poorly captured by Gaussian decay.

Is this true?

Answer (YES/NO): NO